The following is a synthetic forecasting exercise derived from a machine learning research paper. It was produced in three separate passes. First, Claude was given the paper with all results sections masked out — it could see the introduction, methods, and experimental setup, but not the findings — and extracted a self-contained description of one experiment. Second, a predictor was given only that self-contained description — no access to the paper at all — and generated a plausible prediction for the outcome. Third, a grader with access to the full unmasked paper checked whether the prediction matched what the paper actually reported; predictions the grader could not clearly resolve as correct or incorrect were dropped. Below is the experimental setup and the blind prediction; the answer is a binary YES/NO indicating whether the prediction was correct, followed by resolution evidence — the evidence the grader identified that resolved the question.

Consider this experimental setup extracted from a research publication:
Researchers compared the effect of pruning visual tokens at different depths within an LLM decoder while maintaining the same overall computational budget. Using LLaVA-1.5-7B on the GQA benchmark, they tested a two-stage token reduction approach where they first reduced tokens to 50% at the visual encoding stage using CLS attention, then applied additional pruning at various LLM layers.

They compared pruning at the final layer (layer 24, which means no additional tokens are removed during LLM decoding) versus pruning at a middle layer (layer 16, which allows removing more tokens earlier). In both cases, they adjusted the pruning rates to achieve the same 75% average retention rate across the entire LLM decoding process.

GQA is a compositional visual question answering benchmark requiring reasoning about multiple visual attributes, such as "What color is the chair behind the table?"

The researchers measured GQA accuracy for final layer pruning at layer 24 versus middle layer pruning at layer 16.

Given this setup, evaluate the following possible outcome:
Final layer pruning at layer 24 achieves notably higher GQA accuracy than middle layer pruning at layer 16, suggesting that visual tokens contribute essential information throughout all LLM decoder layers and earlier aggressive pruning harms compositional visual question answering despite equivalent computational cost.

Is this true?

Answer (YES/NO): NO